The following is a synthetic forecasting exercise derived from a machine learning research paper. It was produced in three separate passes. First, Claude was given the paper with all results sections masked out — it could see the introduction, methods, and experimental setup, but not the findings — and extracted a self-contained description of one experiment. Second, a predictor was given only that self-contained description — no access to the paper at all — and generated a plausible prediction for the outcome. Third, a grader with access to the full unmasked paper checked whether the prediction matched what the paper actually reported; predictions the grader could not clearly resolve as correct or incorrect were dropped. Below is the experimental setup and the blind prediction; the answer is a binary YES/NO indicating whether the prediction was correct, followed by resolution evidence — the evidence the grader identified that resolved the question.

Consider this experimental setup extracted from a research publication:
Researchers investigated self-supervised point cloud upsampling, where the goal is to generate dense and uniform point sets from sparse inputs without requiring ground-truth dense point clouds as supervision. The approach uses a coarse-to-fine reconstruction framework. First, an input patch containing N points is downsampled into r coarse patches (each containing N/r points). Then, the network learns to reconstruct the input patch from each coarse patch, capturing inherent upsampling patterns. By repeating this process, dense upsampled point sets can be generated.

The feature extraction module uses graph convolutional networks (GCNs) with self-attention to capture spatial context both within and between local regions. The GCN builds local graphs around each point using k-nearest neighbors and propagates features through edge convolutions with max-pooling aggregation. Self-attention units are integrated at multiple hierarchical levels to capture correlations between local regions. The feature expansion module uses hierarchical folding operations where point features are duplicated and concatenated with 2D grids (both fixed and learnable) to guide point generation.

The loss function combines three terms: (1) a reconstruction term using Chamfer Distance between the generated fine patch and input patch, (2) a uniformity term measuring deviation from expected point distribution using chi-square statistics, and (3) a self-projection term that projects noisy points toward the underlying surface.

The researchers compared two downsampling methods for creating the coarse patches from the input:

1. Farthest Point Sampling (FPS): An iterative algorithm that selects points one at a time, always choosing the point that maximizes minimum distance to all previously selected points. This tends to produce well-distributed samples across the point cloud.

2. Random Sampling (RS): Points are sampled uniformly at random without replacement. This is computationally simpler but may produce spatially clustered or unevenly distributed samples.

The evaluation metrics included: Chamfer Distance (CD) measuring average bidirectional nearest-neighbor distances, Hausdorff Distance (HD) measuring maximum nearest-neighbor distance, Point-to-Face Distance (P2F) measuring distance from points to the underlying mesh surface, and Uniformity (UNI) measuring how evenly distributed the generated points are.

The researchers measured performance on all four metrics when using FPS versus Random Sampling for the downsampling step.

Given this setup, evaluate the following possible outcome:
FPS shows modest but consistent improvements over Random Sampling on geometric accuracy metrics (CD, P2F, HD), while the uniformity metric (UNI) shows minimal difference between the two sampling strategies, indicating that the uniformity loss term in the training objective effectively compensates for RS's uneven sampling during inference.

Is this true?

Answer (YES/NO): NO